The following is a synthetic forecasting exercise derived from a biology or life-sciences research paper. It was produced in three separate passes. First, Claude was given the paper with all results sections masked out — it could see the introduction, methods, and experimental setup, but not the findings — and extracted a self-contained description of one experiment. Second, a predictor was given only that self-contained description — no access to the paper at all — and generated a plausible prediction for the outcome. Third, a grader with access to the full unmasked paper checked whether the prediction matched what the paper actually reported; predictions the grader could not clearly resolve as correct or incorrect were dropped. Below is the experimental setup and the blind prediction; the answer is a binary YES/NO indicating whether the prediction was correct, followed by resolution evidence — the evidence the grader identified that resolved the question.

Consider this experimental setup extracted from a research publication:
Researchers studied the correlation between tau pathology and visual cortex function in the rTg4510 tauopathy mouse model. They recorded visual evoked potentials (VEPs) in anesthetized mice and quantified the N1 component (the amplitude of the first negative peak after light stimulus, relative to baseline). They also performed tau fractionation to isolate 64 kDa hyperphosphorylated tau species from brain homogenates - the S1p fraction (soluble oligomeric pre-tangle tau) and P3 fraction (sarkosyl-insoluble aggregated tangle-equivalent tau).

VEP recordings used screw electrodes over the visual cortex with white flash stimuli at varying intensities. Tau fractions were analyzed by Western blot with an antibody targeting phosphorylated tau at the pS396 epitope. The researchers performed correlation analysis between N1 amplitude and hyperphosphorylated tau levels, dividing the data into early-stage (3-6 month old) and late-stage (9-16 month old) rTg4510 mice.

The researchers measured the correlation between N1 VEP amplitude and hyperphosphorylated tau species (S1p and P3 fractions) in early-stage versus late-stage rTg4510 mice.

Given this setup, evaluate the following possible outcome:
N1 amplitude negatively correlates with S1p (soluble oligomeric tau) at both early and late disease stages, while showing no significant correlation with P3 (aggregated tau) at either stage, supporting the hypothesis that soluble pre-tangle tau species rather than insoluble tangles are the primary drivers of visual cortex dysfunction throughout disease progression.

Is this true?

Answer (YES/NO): NO